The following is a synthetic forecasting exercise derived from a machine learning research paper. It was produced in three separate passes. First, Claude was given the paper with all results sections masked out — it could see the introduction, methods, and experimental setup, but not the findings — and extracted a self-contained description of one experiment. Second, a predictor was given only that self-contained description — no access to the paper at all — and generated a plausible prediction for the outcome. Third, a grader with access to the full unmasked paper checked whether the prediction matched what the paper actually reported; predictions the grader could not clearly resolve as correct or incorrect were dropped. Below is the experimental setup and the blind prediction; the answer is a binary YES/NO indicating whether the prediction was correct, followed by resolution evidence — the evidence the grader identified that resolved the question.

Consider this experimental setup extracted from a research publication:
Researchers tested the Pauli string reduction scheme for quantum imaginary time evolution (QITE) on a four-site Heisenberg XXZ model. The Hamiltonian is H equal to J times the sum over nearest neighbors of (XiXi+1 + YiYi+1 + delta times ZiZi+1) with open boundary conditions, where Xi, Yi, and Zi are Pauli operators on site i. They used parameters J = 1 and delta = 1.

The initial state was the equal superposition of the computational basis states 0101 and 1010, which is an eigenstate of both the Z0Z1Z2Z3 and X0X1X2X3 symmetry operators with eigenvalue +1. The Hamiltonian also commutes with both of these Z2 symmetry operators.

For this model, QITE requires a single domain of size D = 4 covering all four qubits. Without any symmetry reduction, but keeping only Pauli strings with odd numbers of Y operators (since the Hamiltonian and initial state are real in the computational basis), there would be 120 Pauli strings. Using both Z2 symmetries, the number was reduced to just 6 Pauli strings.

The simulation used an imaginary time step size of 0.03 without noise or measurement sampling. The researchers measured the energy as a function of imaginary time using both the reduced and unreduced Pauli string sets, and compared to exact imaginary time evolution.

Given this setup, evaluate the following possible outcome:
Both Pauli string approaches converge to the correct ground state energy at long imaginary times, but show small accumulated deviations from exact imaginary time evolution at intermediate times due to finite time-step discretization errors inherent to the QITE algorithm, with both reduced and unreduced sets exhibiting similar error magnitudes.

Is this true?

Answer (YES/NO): NO